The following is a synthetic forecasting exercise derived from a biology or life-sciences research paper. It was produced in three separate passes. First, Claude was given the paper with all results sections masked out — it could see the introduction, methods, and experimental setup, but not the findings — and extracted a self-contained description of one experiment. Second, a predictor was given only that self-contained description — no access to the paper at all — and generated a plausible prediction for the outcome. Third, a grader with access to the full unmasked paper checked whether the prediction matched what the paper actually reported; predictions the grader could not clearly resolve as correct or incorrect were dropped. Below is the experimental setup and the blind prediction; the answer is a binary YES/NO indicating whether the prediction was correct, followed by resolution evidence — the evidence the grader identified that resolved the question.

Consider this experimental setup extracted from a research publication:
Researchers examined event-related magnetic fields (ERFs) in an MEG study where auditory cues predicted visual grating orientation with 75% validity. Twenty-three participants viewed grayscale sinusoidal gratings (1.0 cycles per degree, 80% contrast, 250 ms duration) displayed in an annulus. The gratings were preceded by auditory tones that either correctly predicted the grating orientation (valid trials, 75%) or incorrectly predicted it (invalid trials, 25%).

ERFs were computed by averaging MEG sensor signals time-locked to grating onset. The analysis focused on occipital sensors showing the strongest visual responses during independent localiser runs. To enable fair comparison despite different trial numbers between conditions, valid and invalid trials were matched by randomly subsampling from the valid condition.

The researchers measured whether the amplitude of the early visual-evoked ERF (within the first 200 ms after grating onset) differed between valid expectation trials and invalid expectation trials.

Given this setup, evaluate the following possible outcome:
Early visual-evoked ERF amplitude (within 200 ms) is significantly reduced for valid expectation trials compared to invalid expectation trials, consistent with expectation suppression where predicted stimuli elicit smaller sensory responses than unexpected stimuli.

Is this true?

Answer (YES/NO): NO